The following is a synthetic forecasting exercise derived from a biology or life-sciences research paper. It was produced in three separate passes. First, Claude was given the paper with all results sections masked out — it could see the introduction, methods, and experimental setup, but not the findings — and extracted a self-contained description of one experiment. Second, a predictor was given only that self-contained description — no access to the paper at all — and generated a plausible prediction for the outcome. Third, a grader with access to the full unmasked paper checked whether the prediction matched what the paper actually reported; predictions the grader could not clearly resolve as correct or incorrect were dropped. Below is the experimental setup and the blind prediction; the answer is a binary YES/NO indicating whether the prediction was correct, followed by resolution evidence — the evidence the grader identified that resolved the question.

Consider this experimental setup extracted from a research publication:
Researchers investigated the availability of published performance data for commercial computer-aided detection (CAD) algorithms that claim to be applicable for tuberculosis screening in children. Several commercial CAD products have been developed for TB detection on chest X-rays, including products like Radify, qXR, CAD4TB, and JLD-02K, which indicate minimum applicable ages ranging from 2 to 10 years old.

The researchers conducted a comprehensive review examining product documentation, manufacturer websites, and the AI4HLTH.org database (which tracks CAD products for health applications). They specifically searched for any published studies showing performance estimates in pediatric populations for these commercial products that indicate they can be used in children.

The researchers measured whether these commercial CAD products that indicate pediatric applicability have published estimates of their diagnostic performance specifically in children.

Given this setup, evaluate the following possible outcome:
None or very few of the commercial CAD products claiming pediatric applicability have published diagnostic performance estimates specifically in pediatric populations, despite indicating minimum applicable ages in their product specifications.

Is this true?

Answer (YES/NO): YES